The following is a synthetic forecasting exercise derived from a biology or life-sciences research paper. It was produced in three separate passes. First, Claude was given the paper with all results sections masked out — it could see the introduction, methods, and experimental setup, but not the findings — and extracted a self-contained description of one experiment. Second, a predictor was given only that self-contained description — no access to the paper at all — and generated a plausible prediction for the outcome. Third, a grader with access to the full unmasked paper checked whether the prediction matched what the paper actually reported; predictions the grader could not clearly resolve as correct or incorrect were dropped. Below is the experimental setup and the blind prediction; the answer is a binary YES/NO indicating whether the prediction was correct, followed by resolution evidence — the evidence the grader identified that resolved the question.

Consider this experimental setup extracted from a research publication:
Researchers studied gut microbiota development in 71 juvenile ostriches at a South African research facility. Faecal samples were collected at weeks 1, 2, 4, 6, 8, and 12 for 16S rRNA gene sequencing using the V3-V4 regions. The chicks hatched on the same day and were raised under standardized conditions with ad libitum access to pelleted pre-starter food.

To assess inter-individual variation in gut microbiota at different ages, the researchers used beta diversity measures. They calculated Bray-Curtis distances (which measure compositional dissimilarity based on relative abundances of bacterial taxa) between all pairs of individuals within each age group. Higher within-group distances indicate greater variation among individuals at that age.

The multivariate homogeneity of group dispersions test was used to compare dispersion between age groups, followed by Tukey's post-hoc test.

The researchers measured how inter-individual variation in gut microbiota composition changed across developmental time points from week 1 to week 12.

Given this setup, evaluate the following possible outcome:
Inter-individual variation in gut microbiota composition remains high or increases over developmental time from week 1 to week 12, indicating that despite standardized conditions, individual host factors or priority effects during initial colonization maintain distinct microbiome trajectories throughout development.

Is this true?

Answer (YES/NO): NO